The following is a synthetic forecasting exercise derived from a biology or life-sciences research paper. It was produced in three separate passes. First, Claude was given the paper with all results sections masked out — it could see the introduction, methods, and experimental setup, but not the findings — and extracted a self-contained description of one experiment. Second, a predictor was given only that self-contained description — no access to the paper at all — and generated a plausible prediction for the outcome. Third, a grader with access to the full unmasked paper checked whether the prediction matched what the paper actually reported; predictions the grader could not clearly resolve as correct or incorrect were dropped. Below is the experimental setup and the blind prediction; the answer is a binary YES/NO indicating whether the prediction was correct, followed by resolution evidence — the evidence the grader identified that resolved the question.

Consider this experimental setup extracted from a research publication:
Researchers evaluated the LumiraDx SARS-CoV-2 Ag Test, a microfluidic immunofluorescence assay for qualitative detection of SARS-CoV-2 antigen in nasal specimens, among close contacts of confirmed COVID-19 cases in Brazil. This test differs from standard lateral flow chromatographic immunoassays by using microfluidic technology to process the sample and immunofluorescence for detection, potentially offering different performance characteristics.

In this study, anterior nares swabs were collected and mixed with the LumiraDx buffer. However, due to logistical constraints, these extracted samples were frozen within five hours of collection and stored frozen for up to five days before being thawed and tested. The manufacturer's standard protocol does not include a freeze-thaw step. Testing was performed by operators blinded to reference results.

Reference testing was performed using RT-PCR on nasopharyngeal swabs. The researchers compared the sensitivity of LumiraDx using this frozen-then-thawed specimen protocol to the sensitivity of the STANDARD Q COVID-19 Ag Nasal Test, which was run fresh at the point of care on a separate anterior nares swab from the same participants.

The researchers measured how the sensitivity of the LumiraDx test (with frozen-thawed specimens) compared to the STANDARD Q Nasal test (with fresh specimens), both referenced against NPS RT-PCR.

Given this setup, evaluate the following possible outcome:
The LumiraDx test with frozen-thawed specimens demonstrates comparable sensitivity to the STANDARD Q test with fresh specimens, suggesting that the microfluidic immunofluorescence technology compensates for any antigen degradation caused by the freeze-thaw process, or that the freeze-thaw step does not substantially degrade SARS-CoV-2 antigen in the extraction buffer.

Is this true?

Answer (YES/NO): YES